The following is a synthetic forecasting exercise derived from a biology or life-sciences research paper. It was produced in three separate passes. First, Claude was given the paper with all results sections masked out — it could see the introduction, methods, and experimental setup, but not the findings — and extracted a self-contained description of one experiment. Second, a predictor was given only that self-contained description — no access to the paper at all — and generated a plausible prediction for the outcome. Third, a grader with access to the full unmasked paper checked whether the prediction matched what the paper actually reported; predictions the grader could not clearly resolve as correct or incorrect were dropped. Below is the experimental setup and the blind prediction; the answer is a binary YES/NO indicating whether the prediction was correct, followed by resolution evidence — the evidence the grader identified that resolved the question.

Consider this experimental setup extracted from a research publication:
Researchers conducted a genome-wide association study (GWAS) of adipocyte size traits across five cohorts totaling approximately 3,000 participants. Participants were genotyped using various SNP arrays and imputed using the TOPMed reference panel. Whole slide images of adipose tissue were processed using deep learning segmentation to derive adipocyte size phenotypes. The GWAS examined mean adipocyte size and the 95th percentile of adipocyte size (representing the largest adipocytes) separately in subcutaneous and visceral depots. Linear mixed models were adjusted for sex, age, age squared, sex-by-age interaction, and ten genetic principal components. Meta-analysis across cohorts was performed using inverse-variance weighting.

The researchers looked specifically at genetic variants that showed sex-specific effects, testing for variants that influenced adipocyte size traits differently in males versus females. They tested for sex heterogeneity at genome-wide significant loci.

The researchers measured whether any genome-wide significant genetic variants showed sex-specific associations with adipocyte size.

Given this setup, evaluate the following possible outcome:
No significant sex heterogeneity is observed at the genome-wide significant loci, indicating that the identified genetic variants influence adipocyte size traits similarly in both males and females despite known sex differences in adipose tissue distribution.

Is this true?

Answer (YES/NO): NO